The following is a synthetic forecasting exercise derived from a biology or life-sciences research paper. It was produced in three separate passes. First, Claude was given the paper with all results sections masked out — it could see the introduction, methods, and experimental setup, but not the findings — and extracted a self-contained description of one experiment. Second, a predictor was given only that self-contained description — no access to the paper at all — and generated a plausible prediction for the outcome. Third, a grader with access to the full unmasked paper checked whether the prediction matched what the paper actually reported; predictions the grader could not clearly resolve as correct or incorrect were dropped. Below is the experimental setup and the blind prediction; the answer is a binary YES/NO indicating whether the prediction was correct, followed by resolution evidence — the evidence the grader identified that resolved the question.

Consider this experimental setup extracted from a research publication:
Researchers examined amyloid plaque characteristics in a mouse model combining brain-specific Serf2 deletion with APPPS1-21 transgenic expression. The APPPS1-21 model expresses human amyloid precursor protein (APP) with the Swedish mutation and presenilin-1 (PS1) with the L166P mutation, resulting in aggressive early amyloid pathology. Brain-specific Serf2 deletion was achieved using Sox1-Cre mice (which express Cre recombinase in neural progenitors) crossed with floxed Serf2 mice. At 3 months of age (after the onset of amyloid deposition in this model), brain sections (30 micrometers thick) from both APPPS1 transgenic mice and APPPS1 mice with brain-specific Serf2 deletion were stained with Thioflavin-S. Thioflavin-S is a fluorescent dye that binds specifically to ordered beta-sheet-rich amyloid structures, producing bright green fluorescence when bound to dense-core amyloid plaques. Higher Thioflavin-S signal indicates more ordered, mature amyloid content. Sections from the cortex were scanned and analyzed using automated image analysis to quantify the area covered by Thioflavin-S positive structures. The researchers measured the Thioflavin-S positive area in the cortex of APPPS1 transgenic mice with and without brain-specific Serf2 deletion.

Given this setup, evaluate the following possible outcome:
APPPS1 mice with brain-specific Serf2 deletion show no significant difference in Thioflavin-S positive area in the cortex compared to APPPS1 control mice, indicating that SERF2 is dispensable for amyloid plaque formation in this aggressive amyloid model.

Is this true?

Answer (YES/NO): NO